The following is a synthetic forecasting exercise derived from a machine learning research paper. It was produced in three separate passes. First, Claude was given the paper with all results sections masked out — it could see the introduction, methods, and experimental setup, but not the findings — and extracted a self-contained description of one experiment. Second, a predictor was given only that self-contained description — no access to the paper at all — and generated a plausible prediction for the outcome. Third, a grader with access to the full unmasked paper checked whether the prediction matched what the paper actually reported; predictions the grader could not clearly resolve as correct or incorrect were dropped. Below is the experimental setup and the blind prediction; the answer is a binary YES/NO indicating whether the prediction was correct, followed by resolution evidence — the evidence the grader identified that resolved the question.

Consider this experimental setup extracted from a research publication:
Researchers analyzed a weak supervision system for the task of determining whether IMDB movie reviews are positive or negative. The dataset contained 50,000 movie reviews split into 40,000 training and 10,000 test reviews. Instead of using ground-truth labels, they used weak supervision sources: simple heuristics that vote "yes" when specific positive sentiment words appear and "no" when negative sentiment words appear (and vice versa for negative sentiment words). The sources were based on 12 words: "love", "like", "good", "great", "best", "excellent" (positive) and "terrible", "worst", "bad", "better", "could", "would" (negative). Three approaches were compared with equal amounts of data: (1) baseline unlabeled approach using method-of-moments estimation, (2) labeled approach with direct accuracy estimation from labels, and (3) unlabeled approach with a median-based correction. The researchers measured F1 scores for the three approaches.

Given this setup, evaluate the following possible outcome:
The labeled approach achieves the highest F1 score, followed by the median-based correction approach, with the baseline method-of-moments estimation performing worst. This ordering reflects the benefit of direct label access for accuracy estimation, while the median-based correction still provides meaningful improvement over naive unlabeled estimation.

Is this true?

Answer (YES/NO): YES